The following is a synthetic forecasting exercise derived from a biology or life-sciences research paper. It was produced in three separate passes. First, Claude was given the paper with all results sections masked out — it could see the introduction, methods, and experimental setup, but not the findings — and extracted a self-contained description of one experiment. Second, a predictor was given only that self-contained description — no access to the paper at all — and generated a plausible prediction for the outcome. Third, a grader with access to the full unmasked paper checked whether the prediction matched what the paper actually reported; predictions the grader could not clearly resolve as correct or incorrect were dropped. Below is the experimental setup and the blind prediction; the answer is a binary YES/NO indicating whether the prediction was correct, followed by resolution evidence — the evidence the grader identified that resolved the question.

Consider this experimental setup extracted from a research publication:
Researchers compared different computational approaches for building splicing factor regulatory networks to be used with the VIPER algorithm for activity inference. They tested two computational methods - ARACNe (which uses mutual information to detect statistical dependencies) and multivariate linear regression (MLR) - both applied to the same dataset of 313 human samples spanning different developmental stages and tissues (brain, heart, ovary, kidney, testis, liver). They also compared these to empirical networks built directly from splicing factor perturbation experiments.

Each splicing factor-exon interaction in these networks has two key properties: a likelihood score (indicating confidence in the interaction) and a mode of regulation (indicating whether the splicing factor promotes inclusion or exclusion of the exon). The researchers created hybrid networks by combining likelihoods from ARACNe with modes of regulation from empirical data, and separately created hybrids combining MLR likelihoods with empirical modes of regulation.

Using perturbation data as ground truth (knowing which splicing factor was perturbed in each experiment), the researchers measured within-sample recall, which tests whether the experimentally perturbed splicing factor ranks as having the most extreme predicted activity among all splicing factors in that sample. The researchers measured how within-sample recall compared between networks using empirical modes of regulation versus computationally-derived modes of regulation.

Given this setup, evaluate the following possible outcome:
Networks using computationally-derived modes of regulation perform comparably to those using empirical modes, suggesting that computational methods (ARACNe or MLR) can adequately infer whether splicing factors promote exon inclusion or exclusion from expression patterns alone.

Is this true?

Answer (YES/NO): NO